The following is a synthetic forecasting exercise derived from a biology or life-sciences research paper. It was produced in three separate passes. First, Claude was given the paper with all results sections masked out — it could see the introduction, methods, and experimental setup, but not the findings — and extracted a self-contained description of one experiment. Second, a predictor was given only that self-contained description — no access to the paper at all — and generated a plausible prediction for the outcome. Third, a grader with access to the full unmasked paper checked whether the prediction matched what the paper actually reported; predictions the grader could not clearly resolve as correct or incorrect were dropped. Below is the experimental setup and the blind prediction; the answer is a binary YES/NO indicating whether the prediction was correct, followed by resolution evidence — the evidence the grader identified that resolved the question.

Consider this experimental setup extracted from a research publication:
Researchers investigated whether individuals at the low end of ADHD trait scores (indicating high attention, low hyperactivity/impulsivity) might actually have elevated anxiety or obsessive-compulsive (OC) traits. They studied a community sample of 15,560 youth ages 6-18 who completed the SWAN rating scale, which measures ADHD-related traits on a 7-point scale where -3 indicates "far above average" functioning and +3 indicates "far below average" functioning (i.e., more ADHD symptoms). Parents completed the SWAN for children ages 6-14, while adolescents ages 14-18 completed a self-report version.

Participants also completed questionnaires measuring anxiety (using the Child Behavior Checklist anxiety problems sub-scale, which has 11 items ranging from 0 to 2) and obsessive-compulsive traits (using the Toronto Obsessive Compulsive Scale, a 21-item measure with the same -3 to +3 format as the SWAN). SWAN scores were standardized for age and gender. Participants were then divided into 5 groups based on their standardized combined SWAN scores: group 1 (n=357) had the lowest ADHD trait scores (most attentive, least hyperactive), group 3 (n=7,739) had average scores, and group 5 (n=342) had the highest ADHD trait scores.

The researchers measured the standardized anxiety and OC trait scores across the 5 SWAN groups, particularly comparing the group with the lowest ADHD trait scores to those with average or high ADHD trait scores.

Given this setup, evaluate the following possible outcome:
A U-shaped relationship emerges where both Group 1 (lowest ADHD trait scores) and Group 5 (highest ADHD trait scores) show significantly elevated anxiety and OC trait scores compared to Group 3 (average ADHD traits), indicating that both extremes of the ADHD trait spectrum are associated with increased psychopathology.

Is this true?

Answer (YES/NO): NO